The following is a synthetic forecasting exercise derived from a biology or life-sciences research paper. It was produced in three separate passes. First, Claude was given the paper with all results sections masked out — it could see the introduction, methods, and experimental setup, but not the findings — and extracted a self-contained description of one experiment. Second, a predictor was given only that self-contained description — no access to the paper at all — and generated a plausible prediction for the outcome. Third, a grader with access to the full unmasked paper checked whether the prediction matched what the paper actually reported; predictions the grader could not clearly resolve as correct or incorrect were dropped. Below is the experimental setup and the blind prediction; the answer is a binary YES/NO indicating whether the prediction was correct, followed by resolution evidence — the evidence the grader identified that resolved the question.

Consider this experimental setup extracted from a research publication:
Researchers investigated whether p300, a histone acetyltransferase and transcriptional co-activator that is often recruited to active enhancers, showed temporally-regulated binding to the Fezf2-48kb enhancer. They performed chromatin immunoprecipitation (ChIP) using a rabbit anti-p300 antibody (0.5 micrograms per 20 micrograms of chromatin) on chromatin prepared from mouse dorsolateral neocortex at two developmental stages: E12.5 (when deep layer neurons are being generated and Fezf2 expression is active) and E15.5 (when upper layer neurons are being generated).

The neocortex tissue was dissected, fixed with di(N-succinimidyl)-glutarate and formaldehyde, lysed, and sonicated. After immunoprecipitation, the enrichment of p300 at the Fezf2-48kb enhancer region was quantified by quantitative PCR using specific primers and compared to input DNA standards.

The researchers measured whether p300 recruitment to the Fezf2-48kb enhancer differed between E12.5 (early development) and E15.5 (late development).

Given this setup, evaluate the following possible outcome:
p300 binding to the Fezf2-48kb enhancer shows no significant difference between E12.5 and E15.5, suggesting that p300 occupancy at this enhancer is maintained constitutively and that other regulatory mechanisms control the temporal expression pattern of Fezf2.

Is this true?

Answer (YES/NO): NO